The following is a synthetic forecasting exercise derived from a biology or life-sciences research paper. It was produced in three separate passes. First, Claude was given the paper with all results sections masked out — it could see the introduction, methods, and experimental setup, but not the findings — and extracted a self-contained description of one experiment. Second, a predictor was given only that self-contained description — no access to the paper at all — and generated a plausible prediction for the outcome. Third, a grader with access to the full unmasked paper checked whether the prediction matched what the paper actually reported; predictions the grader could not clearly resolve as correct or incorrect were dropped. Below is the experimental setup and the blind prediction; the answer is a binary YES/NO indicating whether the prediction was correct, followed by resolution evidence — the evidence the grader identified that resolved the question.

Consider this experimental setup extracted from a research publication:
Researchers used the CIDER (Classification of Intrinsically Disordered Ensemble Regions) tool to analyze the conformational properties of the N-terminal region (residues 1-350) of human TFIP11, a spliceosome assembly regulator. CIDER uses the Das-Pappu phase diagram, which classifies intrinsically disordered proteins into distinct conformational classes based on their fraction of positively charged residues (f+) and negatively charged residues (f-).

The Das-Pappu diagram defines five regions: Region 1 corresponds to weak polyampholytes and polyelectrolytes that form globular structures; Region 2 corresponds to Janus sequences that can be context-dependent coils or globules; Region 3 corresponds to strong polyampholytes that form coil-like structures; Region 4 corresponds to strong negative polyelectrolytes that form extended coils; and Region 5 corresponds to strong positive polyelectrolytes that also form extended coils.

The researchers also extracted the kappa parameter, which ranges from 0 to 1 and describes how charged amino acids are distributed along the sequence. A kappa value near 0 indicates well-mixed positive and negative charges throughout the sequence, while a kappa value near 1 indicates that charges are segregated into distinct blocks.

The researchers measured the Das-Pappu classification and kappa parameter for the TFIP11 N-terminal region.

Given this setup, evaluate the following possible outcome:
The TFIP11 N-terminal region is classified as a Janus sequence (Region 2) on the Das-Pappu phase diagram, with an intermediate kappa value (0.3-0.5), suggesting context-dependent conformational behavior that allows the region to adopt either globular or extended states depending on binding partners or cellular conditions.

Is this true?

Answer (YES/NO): NO